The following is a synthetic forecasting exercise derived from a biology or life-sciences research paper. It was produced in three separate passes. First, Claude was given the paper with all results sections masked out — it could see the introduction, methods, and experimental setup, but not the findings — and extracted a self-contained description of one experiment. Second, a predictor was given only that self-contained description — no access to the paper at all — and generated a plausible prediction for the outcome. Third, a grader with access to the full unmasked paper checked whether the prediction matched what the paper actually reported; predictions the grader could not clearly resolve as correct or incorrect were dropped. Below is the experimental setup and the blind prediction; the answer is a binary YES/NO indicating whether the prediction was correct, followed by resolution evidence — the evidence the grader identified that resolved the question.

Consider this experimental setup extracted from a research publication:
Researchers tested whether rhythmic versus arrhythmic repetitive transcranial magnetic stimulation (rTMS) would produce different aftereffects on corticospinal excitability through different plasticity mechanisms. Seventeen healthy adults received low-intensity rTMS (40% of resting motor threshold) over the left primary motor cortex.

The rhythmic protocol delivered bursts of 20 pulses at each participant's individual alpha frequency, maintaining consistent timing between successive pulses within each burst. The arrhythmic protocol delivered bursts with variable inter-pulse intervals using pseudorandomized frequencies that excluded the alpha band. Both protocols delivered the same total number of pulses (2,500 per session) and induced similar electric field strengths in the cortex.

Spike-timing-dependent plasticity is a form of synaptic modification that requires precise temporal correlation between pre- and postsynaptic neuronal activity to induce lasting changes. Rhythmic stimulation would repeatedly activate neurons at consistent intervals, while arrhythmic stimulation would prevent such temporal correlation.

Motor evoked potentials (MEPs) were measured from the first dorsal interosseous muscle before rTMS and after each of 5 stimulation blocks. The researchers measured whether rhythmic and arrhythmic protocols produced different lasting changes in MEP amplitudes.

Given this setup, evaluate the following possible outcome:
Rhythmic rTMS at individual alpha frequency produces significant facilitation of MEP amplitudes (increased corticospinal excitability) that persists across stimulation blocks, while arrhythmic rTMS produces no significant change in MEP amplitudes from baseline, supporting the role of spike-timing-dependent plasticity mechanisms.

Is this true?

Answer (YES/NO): NO